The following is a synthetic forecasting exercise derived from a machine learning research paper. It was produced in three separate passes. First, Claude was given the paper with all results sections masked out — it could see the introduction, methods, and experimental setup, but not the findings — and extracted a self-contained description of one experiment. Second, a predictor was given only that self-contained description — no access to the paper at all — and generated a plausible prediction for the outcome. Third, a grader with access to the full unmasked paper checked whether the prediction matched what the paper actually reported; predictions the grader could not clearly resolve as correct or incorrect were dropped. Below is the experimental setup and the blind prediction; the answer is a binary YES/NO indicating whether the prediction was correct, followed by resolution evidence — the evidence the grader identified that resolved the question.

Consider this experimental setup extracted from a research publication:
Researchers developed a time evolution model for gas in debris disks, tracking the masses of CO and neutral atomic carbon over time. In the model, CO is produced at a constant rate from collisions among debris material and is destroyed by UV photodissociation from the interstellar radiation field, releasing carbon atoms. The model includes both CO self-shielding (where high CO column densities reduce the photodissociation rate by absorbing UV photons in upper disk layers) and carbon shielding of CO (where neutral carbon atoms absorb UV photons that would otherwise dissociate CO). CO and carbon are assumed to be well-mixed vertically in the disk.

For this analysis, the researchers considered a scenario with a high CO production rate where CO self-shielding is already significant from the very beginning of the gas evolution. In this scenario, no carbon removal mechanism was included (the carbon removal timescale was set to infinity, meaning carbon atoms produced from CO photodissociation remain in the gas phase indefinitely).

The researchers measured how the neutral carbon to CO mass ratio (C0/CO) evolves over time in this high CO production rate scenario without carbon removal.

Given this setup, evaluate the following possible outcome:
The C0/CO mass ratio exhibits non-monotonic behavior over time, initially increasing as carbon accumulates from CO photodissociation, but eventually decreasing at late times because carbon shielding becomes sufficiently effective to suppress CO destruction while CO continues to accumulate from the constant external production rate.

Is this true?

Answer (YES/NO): NO